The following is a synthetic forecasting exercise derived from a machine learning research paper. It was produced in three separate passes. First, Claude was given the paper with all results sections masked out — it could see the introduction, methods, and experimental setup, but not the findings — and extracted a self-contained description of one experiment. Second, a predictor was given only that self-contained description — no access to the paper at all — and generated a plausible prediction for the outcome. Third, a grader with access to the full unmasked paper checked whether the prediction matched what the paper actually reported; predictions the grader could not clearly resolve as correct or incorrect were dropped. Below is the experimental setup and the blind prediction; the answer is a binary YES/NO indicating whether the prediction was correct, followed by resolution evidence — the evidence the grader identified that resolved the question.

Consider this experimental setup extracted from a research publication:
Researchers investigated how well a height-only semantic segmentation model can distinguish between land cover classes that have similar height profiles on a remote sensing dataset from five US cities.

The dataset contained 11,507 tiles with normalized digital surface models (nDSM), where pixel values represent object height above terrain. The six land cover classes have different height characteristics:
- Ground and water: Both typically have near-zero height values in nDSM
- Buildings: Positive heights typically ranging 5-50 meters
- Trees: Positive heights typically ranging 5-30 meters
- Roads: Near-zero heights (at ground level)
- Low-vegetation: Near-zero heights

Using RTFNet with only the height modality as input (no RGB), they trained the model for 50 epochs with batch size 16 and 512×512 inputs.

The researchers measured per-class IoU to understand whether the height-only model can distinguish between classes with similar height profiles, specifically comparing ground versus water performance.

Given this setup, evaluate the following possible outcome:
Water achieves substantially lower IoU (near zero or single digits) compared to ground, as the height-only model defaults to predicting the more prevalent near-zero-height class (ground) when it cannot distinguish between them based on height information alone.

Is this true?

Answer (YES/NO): NO